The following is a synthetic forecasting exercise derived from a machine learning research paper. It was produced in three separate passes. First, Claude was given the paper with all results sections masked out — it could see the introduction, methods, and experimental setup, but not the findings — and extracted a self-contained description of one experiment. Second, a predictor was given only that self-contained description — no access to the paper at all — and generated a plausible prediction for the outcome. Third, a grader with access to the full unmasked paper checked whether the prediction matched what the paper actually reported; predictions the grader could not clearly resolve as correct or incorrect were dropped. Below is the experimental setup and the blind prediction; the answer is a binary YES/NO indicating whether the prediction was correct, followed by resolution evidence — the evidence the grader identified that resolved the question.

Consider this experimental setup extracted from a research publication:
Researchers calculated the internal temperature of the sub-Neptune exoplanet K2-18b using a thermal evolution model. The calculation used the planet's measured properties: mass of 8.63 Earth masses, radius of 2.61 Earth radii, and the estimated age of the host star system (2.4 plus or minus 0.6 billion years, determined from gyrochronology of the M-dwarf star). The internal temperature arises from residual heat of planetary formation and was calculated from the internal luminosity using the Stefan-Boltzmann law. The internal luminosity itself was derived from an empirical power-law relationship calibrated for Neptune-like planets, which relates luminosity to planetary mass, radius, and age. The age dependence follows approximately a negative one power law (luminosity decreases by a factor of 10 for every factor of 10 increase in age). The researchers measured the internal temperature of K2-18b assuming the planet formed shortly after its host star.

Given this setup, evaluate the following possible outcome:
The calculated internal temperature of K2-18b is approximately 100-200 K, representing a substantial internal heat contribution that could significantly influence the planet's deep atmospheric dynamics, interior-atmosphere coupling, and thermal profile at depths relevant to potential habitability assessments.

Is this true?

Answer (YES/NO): NO